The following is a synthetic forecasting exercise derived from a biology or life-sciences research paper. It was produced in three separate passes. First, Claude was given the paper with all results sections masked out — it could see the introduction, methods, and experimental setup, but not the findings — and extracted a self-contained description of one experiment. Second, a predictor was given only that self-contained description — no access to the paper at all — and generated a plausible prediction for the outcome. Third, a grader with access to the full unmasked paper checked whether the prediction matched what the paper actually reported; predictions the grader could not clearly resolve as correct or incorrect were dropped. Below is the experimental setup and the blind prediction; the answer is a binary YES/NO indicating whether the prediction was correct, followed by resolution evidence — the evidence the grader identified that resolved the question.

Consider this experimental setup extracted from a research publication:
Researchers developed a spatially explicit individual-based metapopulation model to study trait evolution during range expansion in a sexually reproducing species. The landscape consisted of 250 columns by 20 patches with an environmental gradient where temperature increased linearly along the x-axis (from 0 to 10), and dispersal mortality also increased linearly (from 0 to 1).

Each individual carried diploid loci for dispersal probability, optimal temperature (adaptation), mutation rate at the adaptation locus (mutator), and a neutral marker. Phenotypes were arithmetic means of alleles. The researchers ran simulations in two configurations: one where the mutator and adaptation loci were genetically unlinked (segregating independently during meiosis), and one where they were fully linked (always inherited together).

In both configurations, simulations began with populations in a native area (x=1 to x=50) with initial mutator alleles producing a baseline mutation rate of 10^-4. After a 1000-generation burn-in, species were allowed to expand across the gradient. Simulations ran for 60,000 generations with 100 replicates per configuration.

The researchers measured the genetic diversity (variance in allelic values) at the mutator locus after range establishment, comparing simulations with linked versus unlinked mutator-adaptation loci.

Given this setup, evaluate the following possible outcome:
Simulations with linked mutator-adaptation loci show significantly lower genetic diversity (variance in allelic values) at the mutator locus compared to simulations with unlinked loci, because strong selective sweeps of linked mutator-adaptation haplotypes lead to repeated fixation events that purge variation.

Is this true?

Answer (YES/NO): YES